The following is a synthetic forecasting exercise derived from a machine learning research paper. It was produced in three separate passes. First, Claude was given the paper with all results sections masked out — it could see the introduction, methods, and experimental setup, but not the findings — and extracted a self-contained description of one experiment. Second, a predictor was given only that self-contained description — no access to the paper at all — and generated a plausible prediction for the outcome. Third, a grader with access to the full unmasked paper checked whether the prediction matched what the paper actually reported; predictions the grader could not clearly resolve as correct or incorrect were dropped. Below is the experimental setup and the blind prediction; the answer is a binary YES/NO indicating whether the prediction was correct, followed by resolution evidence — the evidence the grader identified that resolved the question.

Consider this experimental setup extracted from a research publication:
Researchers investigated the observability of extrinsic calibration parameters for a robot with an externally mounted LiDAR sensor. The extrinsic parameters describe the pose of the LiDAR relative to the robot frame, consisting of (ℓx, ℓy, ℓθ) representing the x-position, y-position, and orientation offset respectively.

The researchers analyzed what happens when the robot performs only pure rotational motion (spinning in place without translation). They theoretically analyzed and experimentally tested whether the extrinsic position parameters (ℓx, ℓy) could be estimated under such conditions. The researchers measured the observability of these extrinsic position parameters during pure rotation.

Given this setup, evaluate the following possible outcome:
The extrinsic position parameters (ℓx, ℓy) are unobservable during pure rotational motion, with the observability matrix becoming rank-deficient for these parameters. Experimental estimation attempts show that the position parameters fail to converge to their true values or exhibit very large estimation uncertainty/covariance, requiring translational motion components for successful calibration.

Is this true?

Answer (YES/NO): YES